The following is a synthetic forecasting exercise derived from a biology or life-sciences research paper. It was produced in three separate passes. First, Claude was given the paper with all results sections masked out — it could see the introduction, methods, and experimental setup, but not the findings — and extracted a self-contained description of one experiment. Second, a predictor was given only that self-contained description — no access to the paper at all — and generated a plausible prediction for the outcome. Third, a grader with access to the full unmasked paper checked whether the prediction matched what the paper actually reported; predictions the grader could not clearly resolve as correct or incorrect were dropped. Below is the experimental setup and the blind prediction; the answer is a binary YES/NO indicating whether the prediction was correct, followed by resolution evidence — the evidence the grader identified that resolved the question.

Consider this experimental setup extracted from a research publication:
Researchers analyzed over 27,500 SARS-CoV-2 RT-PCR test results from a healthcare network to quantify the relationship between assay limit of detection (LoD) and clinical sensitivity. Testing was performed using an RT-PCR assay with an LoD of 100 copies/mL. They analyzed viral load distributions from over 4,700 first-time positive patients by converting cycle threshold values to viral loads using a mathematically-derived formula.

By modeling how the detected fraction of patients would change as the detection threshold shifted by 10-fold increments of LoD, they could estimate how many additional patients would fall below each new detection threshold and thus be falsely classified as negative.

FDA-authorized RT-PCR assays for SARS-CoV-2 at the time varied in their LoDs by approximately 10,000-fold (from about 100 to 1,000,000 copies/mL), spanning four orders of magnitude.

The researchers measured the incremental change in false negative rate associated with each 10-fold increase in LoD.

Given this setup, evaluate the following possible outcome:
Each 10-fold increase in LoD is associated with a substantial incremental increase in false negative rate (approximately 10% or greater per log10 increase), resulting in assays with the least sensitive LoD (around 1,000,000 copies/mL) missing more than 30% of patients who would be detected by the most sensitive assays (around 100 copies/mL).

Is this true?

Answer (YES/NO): YES